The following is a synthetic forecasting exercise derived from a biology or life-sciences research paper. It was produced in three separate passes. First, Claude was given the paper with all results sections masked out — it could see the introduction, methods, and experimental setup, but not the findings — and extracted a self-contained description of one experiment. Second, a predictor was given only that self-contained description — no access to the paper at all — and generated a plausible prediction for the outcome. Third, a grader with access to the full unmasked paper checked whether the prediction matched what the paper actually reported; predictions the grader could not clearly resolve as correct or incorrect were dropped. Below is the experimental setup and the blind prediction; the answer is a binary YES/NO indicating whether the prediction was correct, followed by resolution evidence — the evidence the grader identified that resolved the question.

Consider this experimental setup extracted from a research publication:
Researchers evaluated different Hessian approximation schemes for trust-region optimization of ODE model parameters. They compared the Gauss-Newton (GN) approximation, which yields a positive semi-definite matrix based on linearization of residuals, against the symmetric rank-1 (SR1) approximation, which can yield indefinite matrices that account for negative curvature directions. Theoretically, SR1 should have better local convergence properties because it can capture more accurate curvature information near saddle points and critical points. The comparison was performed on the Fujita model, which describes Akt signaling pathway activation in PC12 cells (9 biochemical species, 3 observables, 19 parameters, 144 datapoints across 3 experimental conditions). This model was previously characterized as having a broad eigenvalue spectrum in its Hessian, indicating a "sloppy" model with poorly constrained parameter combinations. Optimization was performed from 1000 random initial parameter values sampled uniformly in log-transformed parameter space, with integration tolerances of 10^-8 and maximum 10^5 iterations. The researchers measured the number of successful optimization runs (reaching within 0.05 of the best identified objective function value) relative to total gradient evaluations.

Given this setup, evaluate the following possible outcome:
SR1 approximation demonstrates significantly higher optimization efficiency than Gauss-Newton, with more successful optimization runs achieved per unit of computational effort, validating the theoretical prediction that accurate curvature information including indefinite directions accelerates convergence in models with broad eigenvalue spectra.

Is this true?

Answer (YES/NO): NO